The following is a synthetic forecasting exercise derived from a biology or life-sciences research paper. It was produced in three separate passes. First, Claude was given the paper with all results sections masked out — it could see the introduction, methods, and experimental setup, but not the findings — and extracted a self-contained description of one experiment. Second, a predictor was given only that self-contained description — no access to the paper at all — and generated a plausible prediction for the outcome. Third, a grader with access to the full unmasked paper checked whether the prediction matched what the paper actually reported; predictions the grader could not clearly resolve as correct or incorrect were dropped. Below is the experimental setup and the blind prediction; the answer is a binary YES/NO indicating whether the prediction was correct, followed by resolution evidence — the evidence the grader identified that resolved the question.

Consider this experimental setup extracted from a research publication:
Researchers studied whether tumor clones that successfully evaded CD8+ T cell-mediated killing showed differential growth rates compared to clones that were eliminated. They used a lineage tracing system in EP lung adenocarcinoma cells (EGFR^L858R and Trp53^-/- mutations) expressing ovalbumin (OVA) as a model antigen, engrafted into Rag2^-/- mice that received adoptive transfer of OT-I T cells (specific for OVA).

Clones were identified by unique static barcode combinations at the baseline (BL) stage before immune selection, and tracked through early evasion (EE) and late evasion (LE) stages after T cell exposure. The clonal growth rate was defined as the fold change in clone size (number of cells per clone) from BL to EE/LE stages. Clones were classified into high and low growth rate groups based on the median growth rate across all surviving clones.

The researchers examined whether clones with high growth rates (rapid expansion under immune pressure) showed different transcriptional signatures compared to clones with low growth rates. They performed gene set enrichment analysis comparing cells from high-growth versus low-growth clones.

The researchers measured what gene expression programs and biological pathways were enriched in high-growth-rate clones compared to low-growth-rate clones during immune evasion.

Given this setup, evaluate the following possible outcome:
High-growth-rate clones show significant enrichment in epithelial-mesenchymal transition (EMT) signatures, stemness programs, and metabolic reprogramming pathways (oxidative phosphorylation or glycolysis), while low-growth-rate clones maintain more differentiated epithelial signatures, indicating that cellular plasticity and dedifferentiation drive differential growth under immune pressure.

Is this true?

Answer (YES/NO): NO